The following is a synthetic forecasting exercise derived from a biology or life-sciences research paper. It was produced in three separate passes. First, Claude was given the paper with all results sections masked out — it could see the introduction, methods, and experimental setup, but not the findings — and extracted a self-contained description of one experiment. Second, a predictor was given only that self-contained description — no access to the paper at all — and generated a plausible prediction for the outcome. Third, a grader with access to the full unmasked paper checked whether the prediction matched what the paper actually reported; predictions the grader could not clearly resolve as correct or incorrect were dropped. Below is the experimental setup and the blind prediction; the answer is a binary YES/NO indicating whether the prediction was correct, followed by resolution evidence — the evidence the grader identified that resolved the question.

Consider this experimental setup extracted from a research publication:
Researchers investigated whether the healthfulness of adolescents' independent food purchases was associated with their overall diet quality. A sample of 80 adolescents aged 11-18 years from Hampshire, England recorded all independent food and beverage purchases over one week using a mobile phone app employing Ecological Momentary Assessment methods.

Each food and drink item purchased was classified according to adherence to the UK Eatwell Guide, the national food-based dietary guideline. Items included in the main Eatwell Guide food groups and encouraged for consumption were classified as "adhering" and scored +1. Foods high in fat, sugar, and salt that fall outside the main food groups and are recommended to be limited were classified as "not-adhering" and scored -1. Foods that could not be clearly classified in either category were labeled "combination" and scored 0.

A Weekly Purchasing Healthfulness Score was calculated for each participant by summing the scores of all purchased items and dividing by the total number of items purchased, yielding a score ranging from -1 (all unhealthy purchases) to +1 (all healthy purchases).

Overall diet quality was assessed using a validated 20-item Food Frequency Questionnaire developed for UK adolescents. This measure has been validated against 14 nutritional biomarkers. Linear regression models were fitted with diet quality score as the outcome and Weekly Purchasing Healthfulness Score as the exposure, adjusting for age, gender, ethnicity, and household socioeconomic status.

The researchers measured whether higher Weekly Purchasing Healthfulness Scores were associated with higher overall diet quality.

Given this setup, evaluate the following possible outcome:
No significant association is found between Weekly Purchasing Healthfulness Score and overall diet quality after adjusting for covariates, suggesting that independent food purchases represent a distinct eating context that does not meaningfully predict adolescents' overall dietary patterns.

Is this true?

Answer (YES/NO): NO